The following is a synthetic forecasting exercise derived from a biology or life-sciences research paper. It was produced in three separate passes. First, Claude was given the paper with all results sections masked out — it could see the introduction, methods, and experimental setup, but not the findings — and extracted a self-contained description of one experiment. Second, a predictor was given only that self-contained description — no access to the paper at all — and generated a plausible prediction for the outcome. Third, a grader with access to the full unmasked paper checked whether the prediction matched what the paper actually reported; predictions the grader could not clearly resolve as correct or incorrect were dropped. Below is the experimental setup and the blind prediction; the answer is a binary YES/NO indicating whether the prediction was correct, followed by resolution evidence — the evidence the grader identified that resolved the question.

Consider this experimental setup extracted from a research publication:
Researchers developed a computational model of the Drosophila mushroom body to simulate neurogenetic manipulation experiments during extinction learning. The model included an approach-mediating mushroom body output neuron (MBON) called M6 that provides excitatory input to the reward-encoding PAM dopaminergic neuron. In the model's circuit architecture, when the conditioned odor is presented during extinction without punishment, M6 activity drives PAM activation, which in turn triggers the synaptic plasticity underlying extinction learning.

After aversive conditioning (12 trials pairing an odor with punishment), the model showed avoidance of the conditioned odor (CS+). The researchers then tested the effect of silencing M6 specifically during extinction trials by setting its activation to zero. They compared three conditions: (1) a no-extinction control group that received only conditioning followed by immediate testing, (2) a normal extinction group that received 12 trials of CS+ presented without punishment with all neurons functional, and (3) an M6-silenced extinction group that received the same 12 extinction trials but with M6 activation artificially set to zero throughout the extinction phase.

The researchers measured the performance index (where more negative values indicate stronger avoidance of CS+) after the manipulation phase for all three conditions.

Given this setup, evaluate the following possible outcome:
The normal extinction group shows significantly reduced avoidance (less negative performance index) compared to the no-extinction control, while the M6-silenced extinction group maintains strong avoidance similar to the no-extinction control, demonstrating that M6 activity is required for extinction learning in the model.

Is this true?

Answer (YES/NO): YES